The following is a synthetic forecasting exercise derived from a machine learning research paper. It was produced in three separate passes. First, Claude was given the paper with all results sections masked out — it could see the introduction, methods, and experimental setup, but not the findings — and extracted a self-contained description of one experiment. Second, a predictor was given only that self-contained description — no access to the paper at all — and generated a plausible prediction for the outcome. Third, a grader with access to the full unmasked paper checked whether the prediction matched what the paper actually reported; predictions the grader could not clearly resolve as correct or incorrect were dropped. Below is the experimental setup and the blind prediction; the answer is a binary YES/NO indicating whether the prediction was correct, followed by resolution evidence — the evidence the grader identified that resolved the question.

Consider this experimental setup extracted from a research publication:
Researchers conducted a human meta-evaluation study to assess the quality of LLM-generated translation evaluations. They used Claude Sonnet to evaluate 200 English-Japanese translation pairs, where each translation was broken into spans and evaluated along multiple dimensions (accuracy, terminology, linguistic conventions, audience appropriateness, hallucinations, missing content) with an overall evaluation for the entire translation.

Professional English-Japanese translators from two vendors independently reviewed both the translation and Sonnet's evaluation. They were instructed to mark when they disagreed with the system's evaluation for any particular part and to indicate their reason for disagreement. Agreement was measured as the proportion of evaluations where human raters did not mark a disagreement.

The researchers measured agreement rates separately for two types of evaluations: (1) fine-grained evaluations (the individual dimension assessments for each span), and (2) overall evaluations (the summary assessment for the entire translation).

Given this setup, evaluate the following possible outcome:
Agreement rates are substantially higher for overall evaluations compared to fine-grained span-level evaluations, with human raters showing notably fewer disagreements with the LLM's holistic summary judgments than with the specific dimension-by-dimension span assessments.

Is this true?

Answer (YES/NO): NO